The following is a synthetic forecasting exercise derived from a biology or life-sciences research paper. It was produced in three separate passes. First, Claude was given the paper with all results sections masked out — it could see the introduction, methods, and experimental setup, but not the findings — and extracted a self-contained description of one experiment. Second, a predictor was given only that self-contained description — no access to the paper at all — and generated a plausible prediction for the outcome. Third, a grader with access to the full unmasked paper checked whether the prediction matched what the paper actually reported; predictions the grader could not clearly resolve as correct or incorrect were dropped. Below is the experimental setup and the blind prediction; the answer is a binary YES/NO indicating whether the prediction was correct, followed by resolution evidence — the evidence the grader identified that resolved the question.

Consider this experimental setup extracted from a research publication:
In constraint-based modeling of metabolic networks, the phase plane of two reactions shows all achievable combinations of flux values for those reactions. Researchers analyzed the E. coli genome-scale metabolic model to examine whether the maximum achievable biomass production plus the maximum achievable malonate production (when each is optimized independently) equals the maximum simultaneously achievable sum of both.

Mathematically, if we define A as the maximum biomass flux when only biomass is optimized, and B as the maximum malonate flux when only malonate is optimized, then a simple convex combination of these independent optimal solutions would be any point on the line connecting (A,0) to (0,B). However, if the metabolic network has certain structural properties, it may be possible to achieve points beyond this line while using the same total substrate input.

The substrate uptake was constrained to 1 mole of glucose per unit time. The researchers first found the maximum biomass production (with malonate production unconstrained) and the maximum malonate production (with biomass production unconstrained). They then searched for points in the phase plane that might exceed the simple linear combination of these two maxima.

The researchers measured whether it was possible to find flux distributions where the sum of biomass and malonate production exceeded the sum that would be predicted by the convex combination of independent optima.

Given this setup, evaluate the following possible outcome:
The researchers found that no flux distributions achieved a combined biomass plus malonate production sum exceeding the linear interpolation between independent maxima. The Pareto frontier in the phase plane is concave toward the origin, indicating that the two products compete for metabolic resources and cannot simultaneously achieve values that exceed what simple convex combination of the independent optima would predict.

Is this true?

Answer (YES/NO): NO